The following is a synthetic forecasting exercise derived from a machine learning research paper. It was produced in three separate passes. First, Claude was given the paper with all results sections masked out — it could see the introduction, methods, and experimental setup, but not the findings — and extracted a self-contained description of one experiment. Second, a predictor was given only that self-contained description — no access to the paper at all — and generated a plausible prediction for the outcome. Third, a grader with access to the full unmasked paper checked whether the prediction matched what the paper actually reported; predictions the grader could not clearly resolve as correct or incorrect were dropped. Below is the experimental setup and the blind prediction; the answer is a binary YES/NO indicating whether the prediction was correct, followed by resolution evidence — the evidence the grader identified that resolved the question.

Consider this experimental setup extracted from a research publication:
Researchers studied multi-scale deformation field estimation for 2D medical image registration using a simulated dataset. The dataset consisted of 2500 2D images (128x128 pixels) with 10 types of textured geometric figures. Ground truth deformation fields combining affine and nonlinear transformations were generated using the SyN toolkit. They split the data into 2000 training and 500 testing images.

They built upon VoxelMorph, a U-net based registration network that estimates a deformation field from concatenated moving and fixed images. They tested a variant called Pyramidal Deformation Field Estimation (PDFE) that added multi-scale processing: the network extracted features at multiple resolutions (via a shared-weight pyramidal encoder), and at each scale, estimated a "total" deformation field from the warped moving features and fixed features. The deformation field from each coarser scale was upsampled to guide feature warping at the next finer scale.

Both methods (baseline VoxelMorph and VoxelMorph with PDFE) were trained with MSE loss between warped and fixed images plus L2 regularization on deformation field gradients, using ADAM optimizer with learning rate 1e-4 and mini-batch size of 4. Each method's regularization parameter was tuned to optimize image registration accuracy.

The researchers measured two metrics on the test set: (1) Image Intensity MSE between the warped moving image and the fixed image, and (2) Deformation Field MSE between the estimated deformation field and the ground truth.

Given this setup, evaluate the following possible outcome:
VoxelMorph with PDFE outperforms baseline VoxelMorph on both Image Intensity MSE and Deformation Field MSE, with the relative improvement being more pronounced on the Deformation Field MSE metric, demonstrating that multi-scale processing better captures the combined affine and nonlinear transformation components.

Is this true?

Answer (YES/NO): NO